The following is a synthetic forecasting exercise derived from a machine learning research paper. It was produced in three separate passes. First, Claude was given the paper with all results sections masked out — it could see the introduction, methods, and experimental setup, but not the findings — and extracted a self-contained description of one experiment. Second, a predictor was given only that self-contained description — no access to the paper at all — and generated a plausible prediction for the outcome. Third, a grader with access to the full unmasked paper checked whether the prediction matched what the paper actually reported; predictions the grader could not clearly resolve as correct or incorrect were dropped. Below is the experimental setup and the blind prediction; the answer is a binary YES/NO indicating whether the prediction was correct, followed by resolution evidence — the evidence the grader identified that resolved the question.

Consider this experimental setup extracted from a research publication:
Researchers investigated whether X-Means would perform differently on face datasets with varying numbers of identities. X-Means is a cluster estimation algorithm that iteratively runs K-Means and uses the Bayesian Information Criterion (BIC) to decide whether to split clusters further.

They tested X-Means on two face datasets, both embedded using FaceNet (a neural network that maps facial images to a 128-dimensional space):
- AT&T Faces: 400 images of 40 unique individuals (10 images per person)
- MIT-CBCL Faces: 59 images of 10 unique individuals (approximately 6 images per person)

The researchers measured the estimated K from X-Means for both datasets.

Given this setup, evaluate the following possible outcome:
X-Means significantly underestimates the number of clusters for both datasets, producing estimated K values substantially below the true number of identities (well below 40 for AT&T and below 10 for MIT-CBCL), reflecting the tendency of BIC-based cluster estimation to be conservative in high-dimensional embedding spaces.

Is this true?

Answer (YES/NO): YES